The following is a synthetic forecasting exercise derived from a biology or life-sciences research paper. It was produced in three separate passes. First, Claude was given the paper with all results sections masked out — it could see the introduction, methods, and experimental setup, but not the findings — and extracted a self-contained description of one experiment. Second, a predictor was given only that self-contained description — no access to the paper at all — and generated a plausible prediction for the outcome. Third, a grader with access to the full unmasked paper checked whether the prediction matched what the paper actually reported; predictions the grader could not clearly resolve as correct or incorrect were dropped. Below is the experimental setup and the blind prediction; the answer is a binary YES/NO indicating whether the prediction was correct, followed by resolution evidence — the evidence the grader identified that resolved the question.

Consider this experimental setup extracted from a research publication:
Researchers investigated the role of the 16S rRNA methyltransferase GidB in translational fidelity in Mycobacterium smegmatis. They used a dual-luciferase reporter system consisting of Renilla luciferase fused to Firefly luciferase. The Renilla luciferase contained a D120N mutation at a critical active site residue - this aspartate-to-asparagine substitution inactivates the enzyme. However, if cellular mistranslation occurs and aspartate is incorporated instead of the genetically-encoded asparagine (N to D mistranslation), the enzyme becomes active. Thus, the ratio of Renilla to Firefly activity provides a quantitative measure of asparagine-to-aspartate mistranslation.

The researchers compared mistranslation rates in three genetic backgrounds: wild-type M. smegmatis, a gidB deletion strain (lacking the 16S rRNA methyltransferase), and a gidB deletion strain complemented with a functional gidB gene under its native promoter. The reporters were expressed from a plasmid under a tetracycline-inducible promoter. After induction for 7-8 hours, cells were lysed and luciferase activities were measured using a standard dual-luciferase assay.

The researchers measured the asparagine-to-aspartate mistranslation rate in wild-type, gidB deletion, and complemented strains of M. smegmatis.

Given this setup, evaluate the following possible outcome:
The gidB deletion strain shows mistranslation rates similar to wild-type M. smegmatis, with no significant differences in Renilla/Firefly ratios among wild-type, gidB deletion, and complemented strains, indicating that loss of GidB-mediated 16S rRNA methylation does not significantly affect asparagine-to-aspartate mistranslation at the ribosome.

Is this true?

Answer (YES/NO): YES